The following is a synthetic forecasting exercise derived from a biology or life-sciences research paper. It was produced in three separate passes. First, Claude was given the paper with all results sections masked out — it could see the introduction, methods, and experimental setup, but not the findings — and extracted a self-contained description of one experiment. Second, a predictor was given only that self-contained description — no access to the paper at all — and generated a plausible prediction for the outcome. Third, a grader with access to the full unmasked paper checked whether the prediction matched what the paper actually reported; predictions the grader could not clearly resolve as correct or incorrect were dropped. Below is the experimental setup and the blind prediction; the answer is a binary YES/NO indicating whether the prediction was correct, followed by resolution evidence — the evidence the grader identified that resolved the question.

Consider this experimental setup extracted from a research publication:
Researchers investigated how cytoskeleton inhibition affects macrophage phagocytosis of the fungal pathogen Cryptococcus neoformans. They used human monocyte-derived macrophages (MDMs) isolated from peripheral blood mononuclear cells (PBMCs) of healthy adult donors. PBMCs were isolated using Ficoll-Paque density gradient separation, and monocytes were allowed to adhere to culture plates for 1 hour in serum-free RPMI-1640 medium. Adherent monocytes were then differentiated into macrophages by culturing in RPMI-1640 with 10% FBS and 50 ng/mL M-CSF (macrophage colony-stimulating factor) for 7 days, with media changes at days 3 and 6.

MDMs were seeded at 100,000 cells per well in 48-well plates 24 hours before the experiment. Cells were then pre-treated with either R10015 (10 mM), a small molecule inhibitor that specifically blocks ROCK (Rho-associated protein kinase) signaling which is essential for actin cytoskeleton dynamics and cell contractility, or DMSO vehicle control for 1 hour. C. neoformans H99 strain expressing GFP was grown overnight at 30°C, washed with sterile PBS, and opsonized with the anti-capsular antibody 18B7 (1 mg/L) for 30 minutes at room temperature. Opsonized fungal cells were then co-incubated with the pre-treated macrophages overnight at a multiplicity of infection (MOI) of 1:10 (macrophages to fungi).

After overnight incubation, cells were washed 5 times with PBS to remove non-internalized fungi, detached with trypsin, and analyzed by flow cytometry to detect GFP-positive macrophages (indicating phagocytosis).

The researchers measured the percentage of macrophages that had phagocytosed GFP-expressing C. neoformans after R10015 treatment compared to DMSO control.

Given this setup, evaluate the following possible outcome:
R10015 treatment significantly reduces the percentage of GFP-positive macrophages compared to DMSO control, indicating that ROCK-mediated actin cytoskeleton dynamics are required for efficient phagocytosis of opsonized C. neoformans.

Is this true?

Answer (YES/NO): NO